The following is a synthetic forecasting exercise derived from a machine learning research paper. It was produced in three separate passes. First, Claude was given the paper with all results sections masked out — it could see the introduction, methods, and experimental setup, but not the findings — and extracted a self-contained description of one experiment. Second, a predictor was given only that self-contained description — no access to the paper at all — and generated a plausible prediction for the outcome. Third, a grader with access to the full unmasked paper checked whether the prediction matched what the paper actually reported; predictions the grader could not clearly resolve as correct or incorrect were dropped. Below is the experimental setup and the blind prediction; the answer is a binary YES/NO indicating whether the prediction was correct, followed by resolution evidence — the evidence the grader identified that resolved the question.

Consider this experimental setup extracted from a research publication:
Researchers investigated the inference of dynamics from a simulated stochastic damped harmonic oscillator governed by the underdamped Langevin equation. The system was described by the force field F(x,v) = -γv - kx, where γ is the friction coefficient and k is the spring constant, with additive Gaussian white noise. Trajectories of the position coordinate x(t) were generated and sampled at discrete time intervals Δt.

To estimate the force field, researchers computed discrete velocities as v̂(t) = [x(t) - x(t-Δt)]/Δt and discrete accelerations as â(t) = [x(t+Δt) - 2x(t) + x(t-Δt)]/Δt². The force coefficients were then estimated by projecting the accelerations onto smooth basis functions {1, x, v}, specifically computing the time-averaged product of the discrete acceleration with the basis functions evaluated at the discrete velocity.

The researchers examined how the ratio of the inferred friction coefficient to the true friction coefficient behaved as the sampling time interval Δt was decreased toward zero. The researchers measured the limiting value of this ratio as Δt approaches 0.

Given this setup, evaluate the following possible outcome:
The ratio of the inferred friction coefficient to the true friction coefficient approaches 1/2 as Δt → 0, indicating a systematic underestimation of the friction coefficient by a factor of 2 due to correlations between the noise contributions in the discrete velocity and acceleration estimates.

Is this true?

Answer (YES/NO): NO